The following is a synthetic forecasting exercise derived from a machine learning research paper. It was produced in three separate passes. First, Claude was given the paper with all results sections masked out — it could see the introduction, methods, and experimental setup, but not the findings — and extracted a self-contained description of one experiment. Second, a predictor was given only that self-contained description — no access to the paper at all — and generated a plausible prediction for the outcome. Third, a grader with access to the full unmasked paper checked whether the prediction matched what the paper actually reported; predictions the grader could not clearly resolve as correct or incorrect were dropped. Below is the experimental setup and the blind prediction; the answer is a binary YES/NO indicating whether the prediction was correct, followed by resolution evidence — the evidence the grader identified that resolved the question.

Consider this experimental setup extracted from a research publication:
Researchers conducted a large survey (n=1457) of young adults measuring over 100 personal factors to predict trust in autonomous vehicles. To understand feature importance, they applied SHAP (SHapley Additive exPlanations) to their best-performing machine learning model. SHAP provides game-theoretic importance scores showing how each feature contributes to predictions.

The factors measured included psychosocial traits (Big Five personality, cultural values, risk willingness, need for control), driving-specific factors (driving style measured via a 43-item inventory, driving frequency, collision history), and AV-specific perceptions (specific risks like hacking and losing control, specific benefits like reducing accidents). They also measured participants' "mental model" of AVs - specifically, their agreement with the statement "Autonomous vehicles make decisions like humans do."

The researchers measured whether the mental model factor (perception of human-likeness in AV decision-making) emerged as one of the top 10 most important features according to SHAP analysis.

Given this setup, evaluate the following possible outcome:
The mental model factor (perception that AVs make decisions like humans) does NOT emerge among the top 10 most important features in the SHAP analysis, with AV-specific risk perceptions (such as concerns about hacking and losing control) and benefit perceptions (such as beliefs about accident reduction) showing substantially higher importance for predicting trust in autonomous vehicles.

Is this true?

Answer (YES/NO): NO